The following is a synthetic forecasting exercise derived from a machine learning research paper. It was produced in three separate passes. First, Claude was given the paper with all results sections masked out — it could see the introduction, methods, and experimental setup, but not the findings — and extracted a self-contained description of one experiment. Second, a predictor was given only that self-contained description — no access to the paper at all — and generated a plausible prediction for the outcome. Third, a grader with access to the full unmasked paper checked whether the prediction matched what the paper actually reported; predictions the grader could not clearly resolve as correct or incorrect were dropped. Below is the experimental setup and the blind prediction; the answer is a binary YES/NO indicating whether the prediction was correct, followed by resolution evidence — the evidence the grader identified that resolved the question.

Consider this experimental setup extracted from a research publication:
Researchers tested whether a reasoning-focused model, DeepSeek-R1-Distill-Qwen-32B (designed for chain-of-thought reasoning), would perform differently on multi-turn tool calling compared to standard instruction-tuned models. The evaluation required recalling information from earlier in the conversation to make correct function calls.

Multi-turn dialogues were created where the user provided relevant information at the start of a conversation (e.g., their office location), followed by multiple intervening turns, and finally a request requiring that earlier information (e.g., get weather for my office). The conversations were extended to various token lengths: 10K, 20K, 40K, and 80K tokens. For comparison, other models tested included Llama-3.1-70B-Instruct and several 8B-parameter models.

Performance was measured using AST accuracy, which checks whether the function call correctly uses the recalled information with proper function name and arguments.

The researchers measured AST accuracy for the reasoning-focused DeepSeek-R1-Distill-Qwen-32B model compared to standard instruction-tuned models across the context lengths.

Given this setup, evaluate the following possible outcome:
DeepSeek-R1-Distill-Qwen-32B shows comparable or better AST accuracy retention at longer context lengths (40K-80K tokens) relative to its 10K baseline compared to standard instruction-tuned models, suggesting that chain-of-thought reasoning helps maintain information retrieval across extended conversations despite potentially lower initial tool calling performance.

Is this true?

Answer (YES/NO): NO